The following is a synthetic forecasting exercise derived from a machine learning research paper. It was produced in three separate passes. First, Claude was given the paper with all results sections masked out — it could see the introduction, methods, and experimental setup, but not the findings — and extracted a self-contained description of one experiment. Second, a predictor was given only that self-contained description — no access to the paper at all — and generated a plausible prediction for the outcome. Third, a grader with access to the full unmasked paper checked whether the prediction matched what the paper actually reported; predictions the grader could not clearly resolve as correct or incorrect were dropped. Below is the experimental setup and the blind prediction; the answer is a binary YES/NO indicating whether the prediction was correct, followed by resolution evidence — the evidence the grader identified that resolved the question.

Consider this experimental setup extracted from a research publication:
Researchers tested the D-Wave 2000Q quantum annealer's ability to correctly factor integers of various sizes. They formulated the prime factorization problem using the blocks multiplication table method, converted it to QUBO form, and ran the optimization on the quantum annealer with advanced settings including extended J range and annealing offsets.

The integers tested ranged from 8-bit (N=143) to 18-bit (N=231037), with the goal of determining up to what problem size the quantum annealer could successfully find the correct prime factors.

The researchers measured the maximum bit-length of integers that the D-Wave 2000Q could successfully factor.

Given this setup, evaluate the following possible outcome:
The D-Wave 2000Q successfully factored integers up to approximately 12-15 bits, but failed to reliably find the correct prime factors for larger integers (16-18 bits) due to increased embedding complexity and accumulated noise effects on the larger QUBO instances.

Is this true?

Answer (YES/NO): NO